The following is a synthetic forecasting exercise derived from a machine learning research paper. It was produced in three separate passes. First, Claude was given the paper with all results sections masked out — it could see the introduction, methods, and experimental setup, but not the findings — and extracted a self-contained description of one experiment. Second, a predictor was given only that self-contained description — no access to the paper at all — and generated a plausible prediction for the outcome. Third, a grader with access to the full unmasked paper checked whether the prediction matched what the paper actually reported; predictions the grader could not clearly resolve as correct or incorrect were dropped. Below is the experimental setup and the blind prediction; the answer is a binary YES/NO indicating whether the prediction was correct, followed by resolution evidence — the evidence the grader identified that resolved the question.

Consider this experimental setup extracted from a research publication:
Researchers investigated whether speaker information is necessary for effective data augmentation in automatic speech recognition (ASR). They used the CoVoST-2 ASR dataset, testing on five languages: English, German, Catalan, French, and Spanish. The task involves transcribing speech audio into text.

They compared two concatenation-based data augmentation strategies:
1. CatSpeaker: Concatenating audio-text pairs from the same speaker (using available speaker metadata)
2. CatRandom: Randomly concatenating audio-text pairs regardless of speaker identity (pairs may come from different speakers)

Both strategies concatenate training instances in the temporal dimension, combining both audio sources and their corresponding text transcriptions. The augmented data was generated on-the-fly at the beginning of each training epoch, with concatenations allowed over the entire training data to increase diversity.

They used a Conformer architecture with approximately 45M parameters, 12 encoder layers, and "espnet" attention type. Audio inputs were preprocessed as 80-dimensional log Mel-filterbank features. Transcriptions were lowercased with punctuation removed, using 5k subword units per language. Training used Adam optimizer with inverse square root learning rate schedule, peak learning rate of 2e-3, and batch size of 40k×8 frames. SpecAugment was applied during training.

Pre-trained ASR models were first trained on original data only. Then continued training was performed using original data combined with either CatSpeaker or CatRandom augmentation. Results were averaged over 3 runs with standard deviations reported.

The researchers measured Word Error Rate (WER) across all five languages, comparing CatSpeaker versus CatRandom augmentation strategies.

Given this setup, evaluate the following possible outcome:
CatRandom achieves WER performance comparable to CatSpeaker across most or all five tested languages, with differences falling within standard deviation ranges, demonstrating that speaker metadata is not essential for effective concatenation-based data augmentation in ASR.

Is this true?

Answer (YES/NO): YES